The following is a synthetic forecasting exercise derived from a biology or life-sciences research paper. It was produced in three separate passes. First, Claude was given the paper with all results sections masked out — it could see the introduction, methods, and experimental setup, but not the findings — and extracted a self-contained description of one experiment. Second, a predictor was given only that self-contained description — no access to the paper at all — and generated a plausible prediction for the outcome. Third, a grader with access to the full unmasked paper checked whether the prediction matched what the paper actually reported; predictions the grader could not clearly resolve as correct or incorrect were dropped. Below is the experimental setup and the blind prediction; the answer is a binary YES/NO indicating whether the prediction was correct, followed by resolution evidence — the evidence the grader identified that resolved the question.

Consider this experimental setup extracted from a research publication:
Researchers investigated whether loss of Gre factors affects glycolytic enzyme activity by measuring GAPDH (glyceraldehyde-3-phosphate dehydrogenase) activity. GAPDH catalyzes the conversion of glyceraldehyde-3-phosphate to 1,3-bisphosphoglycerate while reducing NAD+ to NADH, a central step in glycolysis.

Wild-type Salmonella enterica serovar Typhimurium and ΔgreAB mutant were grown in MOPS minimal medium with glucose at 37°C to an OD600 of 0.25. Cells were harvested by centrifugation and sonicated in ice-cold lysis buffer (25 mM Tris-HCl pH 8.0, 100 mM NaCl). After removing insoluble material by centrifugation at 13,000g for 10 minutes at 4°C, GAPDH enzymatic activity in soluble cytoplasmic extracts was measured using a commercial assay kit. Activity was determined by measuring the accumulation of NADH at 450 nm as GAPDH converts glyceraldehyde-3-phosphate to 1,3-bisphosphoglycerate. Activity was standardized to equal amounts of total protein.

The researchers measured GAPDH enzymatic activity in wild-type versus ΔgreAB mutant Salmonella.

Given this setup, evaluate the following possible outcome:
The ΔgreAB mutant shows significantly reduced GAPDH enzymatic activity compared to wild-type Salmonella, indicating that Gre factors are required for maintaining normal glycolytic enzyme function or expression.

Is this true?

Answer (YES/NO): YES